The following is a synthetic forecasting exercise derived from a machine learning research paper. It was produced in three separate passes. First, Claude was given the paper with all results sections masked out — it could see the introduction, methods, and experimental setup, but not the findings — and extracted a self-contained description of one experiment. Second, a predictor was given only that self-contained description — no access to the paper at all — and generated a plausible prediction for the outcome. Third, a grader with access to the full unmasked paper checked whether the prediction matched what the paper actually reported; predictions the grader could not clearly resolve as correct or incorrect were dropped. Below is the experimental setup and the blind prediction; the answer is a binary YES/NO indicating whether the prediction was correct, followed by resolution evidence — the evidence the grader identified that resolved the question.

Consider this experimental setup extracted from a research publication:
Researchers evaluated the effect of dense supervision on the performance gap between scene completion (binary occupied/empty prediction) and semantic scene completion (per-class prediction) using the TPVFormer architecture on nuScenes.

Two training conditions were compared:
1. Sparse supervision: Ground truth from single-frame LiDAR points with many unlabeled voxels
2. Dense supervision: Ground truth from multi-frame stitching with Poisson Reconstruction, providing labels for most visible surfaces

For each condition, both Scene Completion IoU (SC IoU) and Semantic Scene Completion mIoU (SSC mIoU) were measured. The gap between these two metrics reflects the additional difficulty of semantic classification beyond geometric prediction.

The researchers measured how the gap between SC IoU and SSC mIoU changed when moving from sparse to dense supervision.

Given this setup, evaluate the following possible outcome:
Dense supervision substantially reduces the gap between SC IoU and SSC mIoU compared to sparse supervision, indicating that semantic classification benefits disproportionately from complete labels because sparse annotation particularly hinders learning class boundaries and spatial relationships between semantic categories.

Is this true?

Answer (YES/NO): NO